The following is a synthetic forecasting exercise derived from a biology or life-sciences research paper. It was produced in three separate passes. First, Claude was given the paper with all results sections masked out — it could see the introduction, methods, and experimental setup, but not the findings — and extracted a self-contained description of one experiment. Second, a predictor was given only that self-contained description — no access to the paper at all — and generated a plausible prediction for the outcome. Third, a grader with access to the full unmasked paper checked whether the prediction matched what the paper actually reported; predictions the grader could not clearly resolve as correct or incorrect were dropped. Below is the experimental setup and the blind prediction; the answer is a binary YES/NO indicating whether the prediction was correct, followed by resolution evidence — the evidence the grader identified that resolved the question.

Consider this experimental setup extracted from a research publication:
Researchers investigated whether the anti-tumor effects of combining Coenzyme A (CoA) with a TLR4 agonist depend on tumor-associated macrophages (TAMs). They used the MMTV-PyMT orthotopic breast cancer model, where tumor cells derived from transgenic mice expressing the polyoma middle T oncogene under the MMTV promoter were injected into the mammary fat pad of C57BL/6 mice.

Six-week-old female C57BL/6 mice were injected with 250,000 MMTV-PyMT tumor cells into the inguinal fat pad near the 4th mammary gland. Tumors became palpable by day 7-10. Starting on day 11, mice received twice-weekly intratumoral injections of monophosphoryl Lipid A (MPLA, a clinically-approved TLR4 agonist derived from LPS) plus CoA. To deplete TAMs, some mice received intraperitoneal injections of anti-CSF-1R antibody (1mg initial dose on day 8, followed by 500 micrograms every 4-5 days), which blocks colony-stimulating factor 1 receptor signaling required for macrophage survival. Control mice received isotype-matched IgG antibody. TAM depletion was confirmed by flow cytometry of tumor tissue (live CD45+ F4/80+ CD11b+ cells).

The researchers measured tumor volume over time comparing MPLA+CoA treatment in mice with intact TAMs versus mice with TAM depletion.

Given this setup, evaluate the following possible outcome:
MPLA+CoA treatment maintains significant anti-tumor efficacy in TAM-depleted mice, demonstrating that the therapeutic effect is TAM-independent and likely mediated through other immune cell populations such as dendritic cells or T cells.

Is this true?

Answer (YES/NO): NO